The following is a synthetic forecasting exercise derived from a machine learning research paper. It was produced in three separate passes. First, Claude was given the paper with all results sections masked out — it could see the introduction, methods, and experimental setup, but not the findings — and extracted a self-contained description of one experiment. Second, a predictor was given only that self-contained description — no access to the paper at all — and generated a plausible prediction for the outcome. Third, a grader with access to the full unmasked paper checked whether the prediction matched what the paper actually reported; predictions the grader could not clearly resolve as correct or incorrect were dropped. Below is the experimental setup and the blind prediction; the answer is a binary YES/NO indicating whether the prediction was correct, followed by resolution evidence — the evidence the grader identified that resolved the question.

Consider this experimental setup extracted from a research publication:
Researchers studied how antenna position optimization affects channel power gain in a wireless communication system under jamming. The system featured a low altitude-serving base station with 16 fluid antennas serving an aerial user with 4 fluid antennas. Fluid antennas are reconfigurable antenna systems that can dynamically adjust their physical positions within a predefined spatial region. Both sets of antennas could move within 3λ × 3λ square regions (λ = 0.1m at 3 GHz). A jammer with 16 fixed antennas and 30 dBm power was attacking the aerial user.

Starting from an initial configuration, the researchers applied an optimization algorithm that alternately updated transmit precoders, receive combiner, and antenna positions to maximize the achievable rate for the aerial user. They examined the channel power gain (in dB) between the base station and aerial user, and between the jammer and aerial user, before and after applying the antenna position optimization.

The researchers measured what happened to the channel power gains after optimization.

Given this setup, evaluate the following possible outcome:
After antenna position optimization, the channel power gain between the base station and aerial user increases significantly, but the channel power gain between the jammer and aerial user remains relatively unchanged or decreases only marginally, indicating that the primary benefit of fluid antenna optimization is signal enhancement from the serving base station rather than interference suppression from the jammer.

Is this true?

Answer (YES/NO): NO